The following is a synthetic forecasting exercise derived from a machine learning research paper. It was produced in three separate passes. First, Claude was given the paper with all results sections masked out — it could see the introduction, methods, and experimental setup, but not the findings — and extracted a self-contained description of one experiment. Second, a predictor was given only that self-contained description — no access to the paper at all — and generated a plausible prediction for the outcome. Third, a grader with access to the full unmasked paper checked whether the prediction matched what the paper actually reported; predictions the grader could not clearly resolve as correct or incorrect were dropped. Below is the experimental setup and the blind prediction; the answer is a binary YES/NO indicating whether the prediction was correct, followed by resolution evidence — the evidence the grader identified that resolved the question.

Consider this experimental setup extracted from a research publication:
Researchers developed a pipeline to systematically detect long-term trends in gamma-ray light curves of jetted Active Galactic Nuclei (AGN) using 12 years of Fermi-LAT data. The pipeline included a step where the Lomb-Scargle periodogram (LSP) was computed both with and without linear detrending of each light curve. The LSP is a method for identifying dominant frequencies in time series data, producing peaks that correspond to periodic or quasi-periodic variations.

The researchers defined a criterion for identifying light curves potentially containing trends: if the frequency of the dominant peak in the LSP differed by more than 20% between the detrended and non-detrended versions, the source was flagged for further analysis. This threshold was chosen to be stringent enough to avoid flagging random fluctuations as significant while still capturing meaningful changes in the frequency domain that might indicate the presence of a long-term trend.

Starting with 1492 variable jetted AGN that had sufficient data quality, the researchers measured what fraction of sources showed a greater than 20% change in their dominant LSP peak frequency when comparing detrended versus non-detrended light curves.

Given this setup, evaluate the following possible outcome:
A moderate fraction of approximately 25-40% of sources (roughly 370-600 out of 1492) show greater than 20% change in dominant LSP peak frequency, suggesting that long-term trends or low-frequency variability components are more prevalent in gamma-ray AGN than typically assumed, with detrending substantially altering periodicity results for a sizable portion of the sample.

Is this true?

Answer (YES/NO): NO